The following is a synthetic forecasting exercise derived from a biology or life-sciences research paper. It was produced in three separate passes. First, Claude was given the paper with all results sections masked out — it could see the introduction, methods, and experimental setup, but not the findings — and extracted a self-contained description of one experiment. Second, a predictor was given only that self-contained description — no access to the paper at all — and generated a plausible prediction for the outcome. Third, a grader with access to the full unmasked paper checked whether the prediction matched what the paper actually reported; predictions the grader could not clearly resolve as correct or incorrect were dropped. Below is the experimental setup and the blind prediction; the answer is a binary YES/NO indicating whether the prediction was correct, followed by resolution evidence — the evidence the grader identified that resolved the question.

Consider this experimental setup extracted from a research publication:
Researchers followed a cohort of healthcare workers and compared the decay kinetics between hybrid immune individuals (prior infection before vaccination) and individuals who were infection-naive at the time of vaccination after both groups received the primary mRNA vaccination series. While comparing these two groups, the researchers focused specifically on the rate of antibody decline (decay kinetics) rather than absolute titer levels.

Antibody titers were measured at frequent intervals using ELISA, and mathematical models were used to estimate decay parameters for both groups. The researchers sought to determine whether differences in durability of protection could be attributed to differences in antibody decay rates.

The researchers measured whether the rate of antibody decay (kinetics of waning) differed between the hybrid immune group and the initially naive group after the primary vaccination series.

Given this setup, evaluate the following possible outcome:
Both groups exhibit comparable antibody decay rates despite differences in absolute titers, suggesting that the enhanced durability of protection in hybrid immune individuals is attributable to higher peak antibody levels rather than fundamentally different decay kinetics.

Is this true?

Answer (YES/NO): YES